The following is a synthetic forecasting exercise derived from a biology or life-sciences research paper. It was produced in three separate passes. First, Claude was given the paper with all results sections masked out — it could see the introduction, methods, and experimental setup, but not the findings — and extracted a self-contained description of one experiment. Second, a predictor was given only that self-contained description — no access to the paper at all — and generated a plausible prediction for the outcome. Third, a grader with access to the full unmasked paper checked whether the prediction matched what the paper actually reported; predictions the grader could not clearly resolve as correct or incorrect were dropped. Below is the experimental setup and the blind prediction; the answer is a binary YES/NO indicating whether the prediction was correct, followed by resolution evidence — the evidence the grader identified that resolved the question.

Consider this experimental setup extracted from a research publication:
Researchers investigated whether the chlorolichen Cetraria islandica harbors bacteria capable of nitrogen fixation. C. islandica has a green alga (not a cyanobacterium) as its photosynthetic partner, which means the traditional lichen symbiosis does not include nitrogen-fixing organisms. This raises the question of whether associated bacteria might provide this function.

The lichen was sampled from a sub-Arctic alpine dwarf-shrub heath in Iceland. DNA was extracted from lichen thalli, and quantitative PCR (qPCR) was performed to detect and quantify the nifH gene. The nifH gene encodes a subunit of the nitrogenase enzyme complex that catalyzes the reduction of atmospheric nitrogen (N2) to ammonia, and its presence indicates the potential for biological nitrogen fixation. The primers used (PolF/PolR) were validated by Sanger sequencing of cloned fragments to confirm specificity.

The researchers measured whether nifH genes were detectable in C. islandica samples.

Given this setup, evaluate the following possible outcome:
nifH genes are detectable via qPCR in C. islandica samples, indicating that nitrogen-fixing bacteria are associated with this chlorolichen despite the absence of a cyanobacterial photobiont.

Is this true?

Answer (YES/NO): YES